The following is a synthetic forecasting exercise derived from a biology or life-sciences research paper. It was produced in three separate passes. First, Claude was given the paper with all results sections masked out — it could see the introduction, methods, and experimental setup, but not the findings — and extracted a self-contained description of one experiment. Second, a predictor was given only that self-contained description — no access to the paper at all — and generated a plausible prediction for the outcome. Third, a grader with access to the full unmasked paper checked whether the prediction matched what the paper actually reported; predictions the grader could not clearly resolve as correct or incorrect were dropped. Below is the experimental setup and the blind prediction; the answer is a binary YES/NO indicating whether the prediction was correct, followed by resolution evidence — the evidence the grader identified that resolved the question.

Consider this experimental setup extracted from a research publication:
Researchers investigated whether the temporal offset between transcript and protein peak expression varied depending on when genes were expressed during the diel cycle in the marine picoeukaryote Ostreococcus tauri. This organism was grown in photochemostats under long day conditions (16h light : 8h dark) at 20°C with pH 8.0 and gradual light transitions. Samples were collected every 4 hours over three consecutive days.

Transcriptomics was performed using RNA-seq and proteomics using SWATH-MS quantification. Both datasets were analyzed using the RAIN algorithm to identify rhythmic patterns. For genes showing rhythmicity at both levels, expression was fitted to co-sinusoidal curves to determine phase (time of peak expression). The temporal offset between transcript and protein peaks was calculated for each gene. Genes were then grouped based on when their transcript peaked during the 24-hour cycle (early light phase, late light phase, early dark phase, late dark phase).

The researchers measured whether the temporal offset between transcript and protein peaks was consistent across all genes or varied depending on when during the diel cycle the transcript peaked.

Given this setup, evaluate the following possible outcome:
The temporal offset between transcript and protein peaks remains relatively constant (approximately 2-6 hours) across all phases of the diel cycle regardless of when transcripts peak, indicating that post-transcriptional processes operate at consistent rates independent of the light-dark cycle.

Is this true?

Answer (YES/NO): YES